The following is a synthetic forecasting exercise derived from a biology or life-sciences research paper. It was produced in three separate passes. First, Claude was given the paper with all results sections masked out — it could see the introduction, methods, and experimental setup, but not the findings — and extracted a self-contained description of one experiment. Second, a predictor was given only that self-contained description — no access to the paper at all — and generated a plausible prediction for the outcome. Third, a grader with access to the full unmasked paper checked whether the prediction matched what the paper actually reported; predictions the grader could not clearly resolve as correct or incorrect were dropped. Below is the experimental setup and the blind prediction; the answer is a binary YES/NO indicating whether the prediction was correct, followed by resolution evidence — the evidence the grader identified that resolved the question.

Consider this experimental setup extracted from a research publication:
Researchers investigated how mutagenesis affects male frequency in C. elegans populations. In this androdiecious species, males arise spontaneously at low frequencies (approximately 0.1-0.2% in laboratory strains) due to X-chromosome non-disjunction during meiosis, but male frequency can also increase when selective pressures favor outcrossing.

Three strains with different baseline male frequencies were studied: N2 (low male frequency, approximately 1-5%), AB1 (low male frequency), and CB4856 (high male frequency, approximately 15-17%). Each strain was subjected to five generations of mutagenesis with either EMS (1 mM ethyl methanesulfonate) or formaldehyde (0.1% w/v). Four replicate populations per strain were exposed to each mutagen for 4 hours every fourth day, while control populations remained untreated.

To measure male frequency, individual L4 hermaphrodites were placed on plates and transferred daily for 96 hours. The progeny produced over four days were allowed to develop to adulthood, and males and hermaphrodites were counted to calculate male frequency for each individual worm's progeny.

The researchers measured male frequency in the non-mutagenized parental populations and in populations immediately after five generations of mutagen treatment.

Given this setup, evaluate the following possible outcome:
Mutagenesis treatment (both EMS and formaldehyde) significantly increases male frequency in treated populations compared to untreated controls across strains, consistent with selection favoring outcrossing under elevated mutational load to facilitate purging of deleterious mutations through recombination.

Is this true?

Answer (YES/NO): NO